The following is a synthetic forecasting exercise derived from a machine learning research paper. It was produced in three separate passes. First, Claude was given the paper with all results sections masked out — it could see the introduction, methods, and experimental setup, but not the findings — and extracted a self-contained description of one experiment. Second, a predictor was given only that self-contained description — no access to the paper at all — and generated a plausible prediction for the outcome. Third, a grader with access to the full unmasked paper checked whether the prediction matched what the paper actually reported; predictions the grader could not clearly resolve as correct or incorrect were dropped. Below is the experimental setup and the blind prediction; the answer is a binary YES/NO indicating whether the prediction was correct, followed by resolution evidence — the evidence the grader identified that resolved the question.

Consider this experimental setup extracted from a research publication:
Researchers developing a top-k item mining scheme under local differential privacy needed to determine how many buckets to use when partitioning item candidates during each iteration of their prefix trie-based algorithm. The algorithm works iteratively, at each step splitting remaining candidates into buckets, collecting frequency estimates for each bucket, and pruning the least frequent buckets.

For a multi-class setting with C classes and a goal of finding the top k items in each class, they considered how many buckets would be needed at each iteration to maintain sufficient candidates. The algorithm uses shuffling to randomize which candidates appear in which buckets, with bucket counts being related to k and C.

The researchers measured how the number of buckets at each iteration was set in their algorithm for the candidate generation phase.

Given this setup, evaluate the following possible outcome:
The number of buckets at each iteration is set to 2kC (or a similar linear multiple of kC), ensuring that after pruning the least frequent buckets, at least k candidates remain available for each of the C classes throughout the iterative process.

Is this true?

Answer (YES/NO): YES